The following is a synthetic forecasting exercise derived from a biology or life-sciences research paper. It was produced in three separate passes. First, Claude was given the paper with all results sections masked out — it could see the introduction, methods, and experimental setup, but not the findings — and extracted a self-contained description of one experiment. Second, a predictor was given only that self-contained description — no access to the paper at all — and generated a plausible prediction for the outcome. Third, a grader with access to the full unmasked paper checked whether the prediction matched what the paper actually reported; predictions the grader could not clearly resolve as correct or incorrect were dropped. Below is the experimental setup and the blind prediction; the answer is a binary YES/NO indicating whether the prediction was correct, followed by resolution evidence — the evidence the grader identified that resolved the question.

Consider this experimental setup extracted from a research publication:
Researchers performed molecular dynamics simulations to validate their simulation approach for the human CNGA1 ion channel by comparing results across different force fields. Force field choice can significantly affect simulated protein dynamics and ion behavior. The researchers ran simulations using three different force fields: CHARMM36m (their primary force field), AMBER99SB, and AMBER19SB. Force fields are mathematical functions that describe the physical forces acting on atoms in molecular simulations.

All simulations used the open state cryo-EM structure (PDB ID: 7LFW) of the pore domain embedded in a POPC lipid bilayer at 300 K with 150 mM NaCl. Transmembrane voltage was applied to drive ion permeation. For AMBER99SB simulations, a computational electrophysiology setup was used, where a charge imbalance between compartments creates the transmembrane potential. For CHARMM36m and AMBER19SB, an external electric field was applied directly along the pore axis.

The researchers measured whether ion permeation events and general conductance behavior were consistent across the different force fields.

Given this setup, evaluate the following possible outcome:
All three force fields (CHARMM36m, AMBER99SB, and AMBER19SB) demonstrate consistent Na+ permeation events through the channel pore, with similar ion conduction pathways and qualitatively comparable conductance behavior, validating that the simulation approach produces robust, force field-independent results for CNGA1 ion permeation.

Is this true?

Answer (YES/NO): NO